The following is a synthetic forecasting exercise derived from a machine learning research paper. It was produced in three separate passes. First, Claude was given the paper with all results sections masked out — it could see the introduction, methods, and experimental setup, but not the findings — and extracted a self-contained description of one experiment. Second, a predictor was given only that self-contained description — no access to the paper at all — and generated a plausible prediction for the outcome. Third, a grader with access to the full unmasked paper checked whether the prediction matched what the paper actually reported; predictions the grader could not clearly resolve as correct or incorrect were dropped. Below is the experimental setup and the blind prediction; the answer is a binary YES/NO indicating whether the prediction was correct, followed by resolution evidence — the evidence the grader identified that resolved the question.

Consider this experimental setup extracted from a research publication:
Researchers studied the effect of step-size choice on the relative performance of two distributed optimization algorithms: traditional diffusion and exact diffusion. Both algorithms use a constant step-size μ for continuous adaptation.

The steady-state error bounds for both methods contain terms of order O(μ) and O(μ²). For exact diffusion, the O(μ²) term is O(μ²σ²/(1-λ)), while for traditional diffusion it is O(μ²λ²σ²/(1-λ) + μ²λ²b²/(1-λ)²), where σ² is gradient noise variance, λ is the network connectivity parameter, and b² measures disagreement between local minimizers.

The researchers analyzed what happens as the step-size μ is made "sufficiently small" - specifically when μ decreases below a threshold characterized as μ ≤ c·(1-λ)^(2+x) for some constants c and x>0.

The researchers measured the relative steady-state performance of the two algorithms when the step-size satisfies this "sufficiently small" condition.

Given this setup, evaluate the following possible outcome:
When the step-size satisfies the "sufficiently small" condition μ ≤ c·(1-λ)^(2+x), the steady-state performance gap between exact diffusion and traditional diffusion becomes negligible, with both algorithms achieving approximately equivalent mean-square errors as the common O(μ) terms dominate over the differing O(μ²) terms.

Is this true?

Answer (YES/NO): YES